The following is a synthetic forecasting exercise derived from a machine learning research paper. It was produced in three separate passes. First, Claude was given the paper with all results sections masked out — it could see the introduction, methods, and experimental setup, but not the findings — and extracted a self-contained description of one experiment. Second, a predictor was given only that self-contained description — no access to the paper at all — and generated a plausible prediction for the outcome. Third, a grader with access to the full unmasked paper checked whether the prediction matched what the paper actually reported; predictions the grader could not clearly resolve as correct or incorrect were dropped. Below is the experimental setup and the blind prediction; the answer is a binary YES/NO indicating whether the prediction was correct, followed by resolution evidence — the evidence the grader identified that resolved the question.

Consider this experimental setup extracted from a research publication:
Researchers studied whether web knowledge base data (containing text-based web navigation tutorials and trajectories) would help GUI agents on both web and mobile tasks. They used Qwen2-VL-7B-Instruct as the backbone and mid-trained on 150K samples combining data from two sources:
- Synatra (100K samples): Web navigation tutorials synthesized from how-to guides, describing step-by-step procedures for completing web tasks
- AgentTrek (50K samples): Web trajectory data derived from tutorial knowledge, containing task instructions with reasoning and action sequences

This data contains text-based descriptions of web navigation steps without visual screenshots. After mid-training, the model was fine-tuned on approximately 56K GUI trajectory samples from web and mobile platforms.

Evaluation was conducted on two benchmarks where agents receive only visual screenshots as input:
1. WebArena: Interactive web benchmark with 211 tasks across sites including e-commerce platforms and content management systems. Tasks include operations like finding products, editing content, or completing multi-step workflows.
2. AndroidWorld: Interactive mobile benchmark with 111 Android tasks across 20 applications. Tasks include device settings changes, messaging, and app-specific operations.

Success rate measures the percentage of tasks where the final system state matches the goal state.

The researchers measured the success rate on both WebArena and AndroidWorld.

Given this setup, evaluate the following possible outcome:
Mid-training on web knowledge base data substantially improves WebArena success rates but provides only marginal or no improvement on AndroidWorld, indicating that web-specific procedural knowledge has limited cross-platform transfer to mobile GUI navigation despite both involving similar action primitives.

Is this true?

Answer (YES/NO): YES